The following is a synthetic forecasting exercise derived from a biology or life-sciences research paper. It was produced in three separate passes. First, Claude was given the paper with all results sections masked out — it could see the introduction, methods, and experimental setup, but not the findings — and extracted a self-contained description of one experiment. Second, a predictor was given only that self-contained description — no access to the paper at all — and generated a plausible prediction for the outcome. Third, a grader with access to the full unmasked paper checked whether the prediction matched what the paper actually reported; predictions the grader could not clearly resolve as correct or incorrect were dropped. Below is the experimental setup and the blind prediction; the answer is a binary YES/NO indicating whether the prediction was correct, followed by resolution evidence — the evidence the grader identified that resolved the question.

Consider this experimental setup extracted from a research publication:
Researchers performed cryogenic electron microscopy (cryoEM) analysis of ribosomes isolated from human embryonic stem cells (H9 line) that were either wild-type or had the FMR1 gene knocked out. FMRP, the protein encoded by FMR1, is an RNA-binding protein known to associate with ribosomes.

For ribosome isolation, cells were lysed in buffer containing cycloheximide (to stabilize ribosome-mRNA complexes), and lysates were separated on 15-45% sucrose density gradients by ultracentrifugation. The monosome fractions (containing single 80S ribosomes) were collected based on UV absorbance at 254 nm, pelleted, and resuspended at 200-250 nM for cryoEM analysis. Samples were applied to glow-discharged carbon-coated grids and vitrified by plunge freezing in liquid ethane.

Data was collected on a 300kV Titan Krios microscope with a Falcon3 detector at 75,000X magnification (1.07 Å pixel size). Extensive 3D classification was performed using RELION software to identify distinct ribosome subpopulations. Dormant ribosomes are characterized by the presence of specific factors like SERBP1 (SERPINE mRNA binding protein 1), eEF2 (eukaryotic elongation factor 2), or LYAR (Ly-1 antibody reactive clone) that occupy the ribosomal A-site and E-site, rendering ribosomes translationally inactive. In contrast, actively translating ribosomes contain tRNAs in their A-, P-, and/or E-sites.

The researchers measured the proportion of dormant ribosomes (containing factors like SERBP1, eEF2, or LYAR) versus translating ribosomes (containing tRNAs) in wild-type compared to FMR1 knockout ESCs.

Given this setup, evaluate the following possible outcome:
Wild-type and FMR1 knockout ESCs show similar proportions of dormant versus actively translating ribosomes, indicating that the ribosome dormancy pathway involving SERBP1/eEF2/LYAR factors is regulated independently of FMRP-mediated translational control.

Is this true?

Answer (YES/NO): NO